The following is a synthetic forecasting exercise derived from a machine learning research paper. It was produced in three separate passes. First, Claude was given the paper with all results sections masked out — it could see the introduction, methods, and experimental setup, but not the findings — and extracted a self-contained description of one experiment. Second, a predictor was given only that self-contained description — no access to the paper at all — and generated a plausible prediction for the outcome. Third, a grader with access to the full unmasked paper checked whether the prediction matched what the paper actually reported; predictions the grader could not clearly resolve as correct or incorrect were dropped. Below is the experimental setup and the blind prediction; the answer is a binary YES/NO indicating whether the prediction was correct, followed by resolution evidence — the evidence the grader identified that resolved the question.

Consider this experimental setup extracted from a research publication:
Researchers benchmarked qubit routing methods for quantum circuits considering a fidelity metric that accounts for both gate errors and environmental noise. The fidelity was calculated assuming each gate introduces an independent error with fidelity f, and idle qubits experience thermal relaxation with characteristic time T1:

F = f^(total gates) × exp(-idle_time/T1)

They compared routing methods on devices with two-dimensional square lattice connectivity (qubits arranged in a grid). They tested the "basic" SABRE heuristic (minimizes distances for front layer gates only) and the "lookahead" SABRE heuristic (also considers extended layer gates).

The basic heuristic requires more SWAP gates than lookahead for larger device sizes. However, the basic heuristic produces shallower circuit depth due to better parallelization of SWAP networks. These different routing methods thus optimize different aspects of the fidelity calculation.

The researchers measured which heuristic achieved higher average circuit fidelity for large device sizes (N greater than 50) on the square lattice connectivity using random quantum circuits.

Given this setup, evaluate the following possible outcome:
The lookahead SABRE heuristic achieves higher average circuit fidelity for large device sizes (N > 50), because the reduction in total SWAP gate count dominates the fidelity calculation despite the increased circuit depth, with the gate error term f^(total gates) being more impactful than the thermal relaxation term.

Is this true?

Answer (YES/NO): NO